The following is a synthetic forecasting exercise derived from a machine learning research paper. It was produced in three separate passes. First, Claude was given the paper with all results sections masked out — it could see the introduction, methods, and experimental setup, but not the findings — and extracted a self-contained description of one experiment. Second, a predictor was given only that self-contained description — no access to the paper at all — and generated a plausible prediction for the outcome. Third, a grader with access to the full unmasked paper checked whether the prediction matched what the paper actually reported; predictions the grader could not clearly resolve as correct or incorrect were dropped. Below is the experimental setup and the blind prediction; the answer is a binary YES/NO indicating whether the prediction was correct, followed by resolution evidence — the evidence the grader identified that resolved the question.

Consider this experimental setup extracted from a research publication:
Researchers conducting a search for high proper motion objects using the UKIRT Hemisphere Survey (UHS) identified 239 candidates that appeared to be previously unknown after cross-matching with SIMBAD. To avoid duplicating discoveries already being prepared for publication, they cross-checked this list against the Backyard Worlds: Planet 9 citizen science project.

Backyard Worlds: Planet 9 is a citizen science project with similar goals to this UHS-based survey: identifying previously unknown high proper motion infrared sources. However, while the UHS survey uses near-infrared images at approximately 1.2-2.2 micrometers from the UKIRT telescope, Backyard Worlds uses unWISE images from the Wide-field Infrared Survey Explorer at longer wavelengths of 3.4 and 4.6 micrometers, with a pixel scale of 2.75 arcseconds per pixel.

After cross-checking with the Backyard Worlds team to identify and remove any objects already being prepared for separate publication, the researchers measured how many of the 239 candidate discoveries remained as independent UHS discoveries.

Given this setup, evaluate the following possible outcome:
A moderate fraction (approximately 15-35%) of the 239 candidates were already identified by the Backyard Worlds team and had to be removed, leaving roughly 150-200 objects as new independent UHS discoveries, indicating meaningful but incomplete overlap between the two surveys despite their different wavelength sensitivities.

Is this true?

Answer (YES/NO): NO